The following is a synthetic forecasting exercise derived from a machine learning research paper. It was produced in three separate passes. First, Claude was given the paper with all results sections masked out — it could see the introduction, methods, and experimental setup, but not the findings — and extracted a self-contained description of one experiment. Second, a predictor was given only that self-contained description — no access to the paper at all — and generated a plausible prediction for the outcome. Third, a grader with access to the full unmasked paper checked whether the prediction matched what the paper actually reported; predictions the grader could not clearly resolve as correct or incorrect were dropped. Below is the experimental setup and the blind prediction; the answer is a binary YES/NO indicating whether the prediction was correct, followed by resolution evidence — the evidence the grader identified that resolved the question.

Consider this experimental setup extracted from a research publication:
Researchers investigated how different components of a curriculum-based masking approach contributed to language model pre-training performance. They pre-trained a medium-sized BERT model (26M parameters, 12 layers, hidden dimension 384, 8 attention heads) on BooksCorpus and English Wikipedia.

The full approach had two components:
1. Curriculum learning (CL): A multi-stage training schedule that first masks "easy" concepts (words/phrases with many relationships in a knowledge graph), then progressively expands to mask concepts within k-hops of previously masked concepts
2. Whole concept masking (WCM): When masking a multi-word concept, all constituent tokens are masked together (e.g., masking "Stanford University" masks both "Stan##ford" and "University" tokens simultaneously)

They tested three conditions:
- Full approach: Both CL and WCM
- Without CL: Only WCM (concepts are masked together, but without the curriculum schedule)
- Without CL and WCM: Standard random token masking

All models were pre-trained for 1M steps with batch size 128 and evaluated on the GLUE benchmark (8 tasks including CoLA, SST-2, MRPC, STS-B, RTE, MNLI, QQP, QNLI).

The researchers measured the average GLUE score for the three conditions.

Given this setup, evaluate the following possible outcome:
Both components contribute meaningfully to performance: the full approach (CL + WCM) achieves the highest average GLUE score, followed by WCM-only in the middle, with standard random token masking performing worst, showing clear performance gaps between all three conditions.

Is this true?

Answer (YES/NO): NO